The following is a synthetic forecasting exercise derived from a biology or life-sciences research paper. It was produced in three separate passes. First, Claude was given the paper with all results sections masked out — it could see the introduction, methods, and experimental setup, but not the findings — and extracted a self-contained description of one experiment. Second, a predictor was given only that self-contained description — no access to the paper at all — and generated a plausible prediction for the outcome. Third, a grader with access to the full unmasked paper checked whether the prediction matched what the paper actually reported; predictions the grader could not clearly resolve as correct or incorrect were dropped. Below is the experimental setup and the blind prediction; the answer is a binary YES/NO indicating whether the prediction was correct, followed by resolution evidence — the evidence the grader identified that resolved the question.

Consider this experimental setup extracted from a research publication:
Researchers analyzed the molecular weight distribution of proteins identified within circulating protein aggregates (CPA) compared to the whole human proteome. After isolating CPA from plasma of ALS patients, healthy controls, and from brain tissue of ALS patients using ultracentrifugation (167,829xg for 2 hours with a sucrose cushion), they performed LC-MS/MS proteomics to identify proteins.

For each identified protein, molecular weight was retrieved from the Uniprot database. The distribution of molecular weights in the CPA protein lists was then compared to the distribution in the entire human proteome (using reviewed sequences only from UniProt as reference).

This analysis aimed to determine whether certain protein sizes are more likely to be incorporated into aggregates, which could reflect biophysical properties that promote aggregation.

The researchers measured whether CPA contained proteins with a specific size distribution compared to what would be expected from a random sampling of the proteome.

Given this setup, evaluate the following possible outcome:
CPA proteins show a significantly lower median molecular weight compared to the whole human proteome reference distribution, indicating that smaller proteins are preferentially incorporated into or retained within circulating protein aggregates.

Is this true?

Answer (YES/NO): NO